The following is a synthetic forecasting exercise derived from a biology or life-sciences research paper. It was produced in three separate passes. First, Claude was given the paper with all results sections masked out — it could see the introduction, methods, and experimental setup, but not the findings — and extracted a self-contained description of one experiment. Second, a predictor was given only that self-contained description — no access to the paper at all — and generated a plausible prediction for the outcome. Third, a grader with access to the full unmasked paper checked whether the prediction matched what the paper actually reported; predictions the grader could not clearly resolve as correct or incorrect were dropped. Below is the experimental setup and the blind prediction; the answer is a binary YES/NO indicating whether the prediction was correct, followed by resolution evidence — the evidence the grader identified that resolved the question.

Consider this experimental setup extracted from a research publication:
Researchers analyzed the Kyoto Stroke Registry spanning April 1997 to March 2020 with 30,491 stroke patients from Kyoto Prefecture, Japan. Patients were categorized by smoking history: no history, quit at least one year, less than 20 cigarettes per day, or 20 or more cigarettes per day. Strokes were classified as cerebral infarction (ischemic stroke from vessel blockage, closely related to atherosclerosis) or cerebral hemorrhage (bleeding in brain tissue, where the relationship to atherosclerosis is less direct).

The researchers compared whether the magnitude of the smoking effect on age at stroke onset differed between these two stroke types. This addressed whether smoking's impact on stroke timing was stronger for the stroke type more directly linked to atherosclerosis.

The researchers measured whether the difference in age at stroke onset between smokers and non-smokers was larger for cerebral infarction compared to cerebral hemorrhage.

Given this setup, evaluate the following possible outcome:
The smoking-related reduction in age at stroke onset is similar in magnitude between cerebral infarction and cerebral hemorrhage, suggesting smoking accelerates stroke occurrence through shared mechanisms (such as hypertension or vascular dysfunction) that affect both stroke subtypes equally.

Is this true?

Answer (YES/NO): NO